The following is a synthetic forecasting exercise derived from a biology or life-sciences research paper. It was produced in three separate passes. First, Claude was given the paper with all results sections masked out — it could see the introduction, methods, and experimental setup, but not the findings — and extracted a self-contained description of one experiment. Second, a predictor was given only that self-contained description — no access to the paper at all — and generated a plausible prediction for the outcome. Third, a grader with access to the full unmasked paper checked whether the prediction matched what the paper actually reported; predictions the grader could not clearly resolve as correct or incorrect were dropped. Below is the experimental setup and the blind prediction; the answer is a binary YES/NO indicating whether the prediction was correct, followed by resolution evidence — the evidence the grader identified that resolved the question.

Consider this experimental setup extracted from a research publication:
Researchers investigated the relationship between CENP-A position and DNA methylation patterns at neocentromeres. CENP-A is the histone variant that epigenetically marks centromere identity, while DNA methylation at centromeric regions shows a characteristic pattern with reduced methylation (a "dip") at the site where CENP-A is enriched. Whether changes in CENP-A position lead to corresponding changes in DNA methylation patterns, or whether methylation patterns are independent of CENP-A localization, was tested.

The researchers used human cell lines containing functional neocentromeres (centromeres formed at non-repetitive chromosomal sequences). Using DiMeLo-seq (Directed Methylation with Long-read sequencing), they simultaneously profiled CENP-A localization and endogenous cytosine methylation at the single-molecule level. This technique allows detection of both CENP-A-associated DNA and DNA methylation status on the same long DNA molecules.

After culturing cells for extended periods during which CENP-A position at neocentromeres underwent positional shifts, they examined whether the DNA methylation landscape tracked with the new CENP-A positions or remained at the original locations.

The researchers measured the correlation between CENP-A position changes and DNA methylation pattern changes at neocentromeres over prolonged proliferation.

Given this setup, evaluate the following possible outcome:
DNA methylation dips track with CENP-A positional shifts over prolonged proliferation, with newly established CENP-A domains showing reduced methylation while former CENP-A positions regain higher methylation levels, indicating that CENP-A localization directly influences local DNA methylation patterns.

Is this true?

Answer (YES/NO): NO